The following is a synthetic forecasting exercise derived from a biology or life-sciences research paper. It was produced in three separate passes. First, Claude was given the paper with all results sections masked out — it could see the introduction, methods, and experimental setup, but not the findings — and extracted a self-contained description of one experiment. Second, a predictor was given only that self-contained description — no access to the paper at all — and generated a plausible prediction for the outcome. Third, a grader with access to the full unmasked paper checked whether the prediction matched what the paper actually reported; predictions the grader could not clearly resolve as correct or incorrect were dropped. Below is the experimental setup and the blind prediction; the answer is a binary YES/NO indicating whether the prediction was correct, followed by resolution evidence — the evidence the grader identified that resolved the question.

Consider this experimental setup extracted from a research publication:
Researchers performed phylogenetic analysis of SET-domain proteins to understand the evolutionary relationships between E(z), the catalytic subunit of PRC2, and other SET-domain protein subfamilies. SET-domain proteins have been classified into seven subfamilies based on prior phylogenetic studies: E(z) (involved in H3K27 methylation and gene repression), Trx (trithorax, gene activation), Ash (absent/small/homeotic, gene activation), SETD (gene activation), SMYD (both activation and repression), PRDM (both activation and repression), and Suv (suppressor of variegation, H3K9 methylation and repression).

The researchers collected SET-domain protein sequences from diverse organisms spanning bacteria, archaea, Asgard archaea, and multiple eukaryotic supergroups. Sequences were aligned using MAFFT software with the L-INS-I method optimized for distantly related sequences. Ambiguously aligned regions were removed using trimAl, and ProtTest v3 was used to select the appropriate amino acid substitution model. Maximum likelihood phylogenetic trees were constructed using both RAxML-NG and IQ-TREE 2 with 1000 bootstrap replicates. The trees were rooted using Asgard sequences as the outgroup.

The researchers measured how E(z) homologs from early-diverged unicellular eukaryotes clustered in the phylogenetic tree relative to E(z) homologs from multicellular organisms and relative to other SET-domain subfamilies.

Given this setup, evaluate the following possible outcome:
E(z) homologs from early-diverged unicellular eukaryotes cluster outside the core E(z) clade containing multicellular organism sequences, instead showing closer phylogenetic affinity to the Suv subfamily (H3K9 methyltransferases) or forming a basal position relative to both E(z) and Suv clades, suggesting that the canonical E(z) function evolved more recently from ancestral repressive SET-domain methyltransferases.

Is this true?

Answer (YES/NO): NO